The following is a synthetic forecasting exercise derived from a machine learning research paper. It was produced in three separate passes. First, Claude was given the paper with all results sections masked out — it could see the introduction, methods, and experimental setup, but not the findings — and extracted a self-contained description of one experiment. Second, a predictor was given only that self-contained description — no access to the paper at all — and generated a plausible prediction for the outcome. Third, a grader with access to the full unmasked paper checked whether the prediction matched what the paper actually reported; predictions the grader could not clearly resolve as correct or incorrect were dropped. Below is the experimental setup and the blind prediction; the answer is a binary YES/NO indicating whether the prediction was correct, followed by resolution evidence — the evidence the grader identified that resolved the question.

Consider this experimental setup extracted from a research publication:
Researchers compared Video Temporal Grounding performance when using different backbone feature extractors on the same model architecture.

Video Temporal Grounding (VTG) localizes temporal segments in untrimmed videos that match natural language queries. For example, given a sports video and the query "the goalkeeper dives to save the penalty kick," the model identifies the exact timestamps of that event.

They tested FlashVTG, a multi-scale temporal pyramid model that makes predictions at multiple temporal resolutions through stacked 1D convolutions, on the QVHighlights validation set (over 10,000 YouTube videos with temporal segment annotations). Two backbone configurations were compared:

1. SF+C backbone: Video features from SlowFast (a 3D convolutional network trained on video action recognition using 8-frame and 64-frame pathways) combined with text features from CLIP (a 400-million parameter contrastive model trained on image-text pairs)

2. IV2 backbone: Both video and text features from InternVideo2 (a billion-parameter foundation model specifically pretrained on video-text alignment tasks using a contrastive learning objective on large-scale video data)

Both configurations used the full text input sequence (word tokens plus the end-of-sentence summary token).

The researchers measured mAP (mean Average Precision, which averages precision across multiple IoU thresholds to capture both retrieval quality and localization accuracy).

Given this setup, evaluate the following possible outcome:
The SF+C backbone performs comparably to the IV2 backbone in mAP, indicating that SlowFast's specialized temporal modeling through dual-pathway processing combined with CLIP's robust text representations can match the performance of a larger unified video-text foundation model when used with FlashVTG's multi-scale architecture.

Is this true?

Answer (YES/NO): NO